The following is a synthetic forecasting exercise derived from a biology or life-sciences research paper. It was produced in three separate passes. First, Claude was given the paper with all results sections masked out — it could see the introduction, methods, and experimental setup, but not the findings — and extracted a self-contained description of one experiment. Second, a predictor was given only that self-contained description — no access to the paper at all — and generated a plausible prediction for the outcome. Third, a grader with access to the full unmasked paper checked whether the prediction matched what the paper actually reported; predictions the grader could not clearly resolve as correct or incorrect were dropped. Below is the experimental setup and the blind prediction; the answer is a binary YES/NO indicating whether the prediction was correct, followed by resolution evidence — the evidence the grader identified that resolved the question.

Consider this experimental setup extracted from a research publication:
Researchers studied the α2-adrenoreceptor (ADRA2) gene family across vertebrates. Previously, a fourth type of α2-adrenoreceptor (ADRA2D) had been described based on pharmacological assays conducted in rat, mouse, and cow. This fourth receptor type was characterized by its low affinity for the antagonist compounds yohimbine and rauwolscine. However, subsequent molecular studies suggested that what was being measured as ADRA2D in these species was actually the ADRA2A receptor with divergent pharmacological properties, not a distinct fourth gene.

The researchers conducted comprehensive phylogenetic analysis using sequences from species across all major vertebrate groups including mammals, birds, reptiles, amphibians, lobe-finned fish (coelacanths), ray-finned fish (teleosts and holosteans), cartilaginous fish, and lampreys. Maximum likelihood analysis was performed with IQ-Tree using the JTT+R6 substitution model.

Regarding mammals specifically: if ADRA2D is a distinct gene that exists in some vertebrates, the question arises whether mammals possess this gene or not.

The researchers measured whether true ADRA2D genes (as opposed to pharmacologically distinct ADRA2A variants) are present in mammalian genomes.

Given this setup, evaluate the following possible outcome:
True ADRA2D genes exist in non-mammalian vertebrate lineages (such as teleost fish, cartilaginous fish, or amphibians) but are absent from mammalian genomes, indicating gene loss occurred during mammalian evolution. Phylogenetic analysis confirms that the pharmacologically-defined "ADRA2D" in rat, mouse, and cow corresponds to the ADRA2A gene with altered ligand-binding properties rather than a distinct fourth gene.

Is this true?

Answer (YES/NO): YES